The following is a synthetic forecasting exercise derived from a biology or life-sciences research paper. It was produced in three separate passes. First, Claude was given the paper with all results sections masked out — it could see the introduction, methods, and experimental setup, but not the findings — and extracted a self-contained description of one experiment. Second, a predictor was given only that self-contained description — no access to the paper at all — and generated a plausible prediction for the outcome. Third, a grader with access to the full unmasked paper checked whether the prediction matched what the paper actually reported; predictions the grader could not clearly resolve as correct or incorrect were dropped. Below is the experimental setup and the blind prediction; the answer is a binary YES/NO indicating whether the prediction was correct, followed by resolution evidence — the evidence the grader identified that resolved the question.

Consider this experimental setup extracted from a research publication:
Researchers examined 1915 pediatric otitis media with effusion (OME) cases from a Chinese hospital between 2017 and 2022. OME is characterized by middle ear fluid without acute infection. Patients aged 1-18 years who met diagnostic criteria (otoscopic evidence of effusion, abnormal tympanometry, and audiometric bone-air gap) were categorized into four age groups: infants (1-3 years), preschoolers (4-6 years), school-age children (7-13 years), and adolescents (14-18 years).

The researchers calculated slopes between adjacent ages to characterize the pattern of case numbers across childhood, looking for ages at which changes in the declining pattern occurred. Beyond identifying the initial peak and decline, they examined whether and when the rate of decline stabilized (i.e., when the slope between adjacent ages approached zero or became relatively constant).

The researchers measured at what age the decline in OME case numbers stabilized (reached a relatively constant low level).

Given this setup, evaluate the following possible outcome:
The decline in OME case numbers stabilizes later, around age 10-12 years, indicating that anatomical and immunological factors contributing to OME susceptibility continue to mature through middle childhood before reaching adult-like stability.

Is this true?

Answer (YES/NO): NO